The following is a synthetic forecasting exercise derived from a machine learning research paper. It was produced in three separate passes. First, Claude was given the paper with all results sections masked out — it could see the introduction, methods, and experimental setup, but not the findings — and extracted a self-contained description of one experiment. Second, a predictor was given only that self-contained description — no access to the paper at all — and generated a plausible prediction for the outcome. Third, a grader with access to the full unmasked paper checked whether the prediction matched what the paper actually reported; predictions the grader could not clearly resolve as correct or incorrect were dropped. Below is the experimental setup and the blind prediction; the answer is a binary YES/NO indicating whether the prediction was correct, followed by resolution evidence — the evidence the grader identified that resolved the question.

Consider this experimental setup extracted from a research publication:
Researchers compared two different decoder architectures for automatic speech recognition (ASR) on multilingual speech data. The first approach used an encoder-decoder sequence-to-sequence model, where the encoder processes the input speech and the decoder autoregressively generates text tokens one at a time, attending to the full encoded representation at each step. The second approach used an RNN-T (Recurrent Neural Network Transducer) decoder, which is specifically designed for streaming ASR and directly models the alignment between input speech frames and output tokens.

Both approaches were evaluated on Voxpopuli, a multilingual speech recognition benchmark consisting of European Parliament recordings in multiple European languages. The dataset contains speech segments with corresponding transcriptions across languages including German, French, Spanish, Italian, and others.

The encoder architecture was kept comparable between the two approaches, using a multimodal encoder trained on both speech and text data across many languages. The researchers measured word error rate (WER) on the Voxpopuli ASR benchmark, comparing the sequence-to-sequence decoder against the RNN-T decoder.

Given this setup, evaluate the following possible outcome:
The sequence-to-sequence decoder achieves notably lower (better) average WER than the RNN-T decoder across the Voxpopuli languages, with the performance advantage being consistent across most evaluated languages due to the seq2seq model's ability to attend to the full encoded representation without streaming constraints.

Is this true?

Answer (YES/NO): NO